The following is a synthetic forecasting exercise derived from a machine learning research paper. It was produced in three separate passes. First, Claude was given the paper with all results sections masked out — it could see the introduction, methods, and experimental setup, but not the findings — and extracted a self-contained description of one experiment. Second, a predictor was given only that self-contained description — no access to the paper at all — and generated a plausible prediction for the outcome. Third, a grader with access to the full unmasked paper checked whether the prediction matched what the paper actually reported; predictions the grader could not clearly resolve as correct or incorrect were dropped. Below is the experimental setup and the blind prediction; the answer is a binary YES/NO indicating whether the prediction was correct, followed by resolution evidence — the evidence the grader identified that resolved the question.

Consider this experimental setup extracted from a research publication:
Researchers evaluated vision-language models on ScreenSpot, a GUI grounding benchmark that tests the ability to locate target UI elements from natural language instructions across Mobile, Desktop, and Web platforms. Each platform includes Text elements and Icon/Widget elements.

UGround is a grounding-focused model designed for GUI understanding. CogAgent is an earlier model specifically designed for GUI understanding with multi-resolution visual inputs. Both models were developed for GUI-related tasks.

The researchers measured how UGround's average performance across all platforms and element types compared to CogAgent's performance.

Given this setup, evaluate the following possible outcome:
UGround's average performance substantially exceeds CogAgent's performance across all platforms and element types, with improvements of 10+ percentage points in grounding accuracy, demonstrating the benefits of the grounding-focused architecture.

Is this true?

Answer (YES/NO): YES